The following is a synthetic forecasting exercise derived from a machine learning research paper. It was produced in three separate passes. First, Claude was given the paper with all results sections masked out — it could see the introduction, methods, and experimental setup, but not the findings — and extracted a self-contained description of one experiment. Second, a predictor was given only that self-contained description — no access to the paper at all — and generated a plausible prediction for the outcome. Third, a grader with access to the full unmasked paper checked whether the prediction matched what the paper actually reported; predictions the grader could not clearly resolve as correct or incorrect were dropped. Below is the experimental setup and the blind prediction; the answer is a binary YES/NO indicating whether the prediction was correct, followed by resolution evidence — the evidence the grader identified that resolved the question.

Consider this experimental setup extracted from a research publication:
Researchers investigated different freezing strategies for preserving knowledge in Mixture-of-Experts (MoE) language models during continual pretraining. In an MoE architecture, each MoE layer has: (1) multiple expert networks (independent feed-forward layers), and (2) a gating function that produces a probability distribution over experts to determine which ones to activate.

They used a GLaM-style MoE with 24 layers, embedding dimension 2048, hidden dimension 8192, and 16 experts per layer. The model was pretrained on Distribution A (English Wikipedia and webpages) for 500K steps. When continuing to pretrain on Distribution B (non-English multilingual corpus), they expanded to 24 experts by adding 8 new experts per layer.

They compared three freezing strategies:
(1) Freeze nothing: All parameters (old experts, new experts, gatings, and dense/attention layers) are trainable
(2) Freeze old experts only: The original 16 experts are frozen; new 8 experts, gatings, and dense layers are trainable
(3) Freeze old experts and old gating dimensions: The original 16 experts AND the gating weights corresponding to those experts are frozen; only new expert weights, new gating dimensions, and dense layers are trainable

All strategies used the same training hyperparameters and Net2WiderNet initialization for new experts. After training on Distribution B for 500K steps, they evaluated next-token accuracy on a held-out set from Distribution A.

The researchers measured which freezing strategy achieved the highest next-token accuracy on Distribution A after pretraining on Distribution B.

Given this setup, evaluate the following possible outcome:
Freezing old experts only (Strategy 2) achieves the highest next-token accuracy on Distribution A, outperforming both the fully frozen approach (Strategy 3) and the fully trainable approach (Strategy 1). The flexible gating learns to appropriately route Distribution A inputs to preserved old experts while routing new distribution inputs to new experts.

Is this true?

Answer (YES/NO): NO